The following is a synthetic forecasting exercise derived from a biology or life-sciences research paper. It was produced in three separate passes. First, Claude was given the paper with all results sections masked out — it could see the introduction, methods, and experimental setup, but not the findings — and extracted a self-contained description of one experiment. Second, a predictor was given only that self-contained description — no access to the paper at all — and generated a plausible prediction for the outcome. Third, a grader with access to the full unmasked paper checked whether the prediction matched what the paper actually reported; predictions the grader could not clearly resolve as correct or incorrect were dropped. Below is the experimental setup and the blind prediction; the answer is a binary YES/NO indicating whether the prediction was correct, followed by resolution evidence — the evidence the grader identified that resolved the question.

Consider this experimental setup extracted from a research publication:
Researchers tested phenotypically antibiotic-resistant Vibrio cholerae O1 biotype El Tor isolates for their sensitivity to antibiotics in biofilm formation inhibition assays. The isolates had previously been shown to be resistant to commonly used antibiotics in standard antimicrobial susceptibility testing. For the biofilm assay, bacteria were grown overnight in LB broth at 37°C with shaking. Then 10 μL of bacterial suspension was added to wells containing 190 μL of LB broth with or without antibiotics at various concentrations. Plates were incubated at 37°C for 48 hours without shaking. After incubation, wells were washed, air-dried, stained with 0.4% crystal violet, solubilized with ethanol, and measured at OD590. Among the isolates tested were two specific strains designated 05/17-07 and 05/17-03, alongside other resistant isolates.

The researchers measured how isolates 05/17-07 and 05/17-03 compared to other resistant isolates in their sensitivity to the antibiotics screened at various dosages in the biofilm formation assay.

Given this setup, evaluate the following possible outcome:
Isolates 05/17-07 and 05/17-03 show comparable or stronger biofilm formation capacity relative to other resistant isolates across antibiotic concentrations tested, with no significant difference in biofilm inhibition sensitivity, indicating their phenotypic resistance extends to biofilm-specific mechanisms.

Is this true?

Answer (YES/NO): NO